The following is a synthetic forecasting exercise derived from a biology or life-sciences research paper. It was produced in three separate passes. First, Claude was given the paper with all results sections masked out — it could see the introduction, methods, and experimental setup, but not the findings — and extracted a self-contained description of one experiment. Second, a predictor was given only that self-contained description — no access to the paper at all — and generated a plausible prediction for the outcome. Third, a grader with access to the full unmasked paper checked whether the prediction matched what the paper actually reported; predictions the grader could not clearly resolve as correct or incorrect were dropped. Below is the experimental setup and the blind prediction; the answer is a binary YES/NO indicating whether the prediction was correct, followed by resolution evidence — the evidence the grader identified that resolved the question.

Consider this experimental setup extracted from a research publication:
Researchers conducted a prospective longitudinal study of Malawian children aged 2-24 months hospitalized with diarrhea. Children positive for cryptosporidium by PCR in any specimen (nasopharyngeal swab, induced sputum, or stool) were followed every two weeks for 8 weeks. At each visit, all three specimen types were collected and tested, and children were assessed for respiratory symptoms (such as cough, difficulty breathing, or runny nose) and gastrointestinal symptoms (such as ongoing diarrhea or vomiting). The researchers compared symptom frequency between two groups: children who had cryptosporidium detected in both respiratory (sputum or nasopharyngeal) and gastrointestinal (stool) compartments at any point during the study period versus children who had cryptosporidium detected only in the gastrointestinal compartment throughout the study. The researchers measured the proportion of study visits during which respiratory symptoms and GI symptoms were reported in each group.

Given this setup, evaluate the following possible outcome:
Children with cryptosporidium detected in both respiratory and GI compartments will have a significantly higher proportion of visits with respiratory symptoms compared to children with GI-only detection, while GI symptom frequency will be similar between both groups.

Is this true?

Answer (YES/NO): NO